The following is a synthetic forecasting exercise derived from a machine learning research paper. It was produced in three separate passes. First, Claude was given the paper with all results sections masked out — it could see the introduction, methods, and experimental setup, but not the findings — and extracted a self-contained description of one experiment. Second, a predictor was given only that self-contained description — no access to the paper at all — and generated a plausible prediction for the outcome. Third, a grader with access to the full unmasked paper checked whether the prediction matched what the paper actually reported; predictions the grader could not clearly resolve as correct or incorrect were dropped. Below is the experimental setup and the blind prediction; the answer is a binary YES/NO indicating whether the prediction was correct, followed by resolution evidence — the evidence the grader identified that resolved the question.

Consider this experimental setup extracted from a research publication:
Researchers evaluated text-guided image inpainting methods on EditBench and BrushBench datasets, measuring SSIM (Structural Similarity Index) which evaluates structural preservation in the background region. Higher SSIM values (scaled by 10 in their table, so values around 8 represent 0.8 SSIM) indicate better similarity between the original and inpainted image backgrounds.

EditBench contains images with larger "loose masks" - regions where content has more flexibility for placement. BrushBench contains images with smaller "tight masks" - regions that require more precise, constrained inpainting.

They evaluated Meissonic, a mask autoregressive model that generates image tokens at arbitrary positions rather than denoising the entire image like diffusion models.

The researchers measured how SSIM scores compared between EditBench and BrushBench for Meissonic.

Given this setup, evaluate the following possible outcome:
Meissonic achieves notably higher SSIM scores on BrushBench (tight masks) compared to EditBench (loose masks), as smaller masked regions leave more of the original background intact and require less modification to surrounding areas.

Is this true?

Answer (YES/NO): NO